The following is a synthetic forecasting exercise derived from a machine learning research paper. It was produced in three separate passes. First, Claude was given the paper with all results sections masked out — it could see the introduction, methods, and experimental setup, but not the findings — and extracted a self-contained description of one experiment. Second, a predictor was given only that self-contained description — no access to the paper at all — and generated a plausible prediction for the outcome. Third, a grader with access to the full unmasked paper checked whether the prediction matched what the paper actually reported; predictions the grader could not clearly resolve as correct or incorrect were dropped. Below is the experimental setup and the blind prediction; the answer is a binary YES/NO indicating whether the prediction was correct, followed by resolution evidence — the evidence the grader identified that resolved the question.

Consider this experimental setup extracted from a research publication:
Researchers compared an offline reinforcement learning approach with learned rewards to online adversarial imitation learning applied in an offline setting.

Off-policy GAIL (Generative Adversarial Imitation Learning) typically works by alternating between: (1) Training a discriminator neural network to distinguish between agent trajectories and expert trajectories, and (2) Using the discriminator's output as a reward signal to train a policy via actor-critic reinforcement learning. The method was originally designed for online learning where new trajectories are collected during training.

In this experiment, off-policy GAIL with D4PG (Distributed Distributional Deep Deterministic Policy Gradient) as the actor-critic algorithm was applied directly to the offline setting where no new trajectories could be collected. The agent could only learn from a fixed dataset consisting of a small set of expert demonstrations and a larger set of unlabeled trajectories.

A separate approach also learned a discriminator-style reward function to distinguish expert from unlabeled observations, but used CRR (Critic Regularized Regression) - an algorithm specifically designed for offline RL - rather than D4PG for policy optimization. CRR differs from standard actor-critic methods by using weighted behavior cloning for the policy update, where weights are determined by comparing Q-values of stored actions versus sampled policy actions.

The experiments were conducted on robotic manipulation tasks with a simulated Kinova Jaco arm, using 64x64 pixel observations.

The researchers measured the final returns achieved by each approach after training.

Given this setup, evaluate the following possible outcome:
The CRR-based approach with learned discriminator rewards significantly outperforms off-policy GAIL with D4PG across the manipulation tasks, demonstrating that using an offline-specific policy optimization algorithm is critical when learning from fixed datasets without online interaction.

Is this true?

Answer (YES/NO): YES